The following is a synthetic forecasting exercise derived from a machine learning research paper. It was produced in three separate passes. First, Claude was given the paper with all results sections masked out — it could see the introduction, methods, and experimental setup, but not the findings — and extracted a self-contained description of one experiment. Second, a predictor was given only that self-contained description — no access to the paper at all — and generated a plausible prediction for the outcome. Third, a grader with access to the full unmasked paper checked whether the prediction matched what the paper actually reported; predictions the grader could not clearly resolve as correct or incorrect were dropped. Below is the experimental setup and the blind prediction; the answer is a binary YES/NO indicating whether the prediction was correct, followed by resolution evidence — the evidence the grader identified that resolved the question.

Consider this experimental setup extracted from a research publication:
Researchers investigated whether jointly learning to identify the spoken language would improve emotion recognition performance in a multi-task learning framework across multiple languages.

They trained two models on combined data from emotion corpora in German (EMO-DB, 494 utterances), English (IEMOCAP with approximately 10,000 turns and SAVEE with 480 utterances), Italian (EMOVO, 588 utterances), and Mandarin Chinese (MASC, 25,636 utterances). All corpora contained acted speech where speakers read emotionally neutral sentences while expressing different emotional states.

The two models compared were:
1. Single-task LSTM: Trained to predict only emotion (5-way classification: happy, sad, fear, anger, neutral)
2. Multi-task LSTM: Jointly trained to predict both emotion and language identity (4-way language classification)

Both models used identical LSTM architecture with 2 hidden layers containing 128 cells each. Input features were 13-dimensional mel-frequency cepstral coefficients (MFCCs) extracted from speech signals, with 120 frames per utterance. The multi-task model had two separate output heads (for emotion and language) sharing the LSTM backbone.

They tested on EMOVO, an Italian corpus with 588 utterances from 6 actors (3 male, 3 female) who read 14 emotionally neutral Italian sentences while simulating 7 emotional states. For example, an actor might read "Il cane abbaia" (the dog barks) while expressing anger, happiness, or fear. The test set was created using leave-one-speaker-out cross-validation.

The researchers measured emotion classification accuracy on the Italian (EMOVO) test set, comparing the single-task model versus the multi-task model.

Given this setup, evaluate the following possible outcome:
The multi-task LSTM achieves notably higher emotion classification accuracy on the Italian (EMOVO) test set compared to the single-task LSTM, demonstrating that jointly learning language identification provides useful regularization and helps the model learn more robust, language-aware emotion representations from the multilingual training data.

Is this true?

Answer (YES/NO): NO